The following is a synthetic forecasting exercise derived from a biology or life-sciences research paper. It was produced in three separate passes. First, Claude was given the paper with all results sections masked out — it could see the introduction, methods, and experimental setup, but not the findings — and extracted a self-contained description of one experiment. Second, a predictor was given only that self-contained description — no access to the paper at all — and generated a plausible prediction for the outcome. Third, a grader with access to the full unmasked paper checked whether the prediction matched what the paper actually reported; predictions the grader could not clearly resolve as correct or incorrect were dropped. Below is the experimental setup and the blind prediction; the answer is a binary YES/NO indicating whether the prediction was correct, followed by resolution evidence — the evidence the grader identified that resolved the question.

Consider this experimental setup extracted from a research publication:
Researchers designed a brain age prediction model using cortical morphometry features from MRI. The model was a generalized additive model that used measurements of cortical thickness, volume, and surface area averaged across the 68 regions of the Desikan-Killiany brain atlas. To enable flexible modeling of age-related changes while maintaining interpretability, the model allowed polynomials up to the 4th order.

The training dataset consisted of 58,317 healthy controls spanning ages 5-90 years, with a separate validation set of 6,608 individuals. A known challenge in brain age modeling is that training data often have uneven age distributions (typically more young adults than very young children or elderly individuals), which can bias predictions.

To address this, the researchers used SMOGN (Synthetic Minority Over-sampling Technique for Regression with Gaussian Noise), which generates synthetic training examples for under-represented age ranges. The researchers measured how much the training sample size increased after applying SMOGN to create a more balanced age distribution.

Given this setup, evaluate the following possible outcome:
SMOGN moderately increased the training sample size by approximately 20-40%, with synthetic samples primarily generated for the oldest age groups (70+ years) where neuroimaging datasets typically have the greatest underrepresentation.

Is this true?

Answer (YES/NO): NO